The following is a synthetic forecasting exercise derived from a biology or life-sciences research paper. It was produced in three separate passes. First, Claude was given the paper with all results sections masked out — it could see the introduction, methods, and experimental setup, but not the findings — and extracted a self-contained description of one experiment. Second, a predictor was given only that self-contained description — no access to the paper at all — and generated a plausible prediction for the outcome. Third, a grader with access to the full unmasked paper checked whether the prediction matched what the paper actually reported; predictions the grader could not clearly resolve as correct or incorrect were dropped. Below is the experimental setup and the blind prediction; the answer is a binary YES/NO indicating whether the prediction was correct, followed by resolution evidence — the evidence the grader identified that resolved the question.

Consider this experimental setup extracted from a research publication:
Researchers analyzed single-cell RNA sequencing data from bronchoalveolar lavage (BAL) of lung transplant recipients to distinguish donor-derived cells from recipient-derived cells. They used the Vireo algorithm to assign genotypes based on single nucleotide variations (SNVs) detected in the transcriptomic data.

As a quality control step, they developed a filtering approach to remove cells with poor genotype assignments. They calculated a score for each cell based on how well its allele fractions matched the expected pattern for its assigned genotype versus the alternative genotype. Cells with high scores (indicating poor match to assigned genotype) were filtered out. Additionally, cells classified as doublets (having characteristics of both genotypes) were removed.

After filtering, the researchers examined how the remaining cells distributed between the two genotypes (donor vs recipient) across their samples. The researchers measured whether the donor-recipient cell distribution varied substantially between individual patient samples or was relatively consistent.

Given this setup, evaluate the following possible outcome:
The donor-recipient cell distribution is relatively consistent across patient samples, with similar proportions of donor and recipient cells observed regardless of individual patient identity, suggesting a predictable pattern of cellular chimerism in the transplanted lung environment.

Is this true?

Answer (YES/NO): NO